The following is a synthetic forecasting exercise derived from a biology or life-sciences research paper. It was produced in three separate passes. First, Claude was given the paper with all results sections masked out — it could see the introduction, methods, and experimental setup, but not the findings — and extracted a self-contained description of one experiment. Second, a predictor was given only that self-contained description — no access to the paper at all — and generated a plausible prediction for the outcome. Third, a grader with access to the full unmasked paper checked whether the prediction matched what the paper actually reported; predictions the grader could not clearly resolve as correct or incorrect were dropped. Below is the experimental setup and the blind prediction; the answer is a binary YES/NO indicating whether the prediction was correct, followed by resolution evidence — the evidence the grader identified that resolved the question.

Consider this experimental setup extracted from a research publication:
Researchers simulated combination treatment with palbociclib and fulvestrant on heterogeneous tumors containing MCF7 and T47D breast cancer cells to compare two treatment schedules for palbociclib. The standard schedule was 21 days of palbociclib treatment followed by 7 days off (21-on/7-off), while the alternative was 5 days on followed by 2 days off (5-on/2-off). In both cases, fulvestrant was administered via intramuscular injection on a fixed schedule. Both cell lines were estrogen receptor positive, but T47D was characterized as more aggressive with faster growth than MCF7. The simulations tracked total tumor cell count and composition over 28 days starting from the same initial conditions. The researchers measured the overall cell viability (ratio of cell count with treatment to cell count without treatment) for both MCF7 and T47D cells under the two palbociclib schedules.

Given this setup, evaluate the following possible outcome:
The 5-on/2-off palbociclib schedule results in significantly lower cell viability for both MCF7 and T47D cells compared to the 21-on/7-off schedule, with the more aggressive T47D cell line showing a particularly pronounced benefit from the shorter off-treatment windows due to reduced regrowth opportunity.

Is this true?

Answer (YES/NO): NO